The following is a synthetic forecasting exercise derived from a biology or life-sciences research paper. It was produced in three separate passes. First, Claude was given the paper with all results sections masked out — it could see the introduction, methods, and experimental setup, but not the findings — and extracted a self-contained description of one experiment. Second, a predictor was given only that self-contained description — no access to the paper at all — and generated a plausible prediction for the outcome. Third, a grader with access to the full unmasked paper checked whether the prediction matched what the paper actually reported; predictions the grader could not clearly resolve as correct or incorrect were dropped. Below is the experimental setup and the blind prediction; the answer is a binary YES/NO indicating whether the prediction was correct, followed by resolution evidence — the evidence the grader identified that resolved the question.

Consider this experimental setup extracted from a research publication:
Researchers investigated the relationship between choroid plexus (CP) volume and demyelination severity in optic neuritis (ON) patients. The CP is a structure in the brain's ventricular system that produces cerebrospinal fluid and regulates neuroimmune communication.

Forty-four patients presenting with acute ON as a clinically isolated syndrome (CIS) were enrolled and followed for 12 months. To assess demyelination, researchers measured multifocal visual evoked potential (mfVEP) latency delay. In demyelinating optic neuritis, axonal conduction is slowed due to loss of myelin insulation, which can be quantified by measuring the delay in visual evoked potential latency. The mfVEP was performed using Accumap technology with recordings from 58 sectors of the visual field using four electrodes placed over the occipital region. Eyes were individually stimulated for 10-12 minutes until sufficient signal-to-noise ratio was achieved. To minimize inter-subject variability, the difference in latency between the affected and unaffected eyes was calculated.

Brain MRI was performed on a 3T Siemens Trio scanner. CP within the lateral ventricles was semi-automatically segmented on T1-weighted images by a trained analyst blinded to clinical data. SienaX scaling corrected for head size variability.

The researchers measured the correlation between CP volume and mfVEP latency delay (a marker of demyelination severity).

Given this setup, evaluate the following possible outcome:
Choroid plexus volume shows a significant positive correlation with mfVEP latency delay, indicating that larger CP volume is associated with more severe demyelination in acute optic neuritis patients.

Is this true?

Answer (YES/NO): NO